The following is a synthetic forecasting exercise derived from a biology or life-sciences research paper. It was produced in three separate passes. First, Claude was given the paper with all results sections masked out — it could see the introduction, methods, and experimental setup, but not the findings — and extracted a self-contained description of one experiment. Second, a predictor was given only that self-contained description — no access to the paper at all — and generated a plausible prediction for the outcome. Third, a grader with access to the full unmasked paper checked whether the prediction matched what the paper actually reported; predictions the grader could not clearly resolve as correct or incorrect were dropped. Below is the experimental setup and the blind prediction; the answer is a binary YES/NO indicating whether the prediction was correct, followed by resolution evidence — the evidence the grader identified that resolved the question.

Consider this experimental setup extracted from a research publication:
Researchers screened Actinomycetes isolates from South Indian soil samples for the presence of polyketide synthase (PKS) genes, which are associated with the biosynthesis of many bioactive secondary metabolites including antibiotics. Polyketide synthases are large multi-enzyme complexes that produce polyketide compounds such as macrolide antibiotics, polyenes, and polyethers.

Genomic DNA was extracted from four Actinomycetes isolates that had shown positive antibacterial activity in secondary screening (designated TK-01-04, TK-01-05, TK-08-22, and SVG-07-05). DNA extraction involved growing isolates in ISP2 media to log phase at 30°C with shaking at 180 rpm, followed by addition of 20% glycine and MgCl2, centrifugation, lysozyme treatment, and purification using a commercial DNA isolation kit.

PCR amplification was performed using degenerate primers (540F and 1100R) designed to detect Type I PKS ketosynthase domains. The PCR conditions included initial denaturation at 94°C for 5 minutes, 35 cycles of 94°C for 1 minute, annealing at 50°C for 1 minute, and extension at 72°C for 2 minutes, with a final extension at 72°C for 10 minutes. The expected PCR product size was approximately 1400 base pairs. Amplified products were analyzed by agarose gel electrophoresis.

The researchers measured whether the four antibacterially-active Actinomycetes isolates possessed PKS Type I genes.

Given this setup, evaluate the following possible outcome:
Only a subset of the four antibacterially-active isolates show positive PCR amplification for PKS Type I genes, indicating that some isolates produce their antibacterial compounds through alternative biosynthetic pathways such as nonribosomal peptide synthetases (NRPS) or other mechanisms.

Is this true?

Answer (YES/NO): NO